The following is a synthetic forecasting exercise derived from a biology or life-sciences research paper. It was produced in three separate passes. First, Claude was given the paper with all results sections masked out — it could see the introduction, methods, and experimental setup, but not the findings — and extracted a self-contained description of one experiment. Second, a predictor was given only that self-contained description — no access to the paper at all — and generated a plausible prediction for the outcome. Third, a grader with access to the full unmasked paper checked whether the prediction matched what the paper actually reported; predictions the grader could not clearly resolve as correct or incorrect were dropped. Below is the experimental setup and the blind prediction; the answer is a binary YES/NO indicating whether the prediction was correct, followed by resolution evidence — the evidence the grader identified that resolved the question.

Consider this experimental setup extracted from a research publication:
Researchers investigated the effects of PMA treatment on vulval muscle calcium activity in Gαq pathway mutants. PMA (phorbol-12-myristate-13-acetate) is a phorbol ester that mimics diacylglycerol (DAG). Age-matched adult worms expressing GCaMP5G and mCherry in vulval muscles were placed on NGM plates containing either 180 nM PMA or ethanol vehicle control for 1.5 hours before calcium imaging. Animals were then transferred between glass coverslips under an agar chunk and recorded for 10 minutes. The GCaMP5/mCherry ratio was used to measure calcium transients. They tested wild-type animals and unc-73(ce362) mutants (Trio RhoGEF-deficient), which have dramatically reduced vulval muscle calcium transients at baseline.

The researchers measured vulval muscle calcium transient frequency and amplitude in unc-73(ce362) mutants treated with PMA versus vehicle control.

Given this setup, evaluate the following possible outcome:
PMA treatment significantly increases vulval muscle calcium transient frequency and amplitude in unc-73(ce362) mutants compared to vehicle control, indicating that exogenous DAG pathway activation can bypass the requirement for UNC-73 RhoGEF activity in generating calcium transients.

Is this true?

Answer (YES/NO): YES